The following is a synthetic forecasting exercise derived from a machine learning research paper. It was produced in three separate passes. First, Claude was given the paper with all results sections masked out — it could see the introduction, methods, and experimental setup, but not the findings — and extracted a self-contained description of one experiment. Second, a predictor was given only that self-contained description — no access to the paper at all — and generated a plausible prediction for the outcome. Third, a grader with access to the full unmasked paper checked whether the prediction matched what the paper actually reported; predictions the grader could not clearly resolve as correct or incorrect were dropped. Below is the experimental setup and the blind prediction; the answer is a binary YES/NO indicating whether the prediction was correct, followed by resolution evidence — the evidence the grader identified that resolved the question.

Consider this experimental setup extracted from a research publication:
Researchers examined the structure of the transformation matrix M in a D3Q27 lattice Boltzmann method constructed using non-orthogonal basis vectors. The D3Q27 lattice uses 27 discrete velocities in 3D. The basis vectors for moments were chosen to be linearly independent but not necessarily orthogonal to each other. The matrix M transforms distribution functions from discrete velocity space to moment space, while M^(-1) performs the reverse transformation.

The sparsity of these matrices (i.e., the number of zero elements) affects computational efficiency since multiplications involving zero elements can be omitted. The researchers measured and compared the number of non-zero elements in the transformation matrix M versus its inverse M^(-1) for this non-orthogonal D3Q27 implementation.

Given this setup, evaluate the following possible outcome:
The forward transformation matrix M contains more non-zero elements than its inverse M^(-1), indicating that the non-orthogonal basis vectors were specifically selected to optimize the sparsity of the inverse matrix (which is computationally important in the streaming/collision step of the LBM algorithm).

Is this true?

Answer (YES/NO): YES